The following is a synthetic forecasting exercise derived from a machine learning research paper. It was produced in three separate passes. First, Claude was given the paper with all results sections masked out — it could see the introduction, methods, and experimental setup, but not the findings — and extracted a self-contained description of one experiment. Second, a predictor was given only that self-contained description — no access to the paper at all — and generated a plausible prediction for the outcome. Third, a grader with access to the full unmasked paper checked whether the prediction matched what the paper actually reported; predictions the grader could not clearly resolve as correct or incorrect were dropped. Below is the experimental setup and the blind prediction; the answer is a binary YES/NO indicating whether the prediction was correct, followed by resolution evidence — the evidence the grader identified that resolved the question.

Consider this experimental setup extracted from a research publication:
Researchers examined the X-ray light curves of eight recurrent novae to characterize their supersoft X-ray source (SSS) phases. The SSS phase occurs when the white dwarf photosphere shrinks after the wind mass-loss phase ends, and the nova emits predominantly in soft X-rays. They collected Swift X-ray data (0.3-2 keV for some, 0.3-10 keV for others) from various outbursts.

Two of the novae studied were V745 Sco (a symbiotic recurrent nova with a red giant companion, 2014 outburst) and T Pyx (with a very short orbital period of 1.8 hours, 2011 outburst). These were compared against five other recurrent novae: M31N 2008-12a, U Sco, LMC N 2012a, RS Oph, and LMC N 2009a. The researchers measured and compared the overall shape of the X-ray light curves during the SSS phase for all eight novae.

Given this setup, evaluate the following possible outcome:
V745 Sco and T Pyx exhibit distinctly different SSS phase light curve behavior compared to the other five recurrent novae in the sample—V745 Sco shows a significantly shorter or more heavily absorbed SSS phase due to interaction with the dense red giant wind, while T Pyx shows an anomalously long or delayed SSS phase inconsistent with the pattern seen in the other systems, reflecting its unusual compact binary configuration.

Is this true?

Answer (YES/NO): NO